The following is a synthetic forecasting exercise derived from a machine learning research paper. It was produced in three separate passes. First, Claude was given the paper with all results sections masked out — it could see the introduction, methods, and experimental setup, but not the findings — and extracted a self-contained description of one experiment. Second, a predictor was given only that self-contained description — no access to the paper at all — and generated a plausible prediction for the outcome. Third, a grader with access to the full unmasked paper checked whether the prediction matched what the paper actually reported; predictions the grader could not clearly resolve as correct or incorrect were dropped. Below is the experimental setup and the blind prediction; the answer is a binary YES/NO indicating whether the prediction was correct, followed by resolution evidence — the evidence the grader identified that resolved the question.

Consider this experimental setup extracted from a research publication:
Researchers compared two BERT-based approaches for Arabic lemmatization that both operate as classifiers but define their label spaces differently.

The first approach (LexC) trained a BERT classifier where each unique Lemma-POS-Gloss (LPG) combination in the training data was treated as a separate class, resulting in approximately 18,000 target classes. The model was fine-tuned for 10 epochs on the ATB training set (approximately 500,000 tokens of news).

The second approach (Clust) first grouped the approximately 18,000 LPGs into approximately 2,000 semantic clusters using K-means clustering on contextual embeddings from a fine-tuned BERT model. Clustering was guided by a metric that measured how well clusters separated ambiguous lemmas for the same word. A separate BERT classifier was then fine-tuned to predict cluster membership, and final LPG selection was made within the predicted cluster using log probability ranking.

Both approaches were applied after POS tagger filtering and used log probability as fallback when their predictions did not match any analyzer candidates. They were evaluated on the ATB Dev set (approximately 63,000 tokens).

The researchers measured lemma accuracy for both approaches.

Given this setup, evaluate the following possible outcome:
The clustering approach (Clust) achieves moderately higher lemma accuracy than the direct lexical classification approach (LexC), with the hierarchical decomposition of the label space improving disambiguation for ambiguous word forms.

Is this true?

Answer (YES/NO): NO